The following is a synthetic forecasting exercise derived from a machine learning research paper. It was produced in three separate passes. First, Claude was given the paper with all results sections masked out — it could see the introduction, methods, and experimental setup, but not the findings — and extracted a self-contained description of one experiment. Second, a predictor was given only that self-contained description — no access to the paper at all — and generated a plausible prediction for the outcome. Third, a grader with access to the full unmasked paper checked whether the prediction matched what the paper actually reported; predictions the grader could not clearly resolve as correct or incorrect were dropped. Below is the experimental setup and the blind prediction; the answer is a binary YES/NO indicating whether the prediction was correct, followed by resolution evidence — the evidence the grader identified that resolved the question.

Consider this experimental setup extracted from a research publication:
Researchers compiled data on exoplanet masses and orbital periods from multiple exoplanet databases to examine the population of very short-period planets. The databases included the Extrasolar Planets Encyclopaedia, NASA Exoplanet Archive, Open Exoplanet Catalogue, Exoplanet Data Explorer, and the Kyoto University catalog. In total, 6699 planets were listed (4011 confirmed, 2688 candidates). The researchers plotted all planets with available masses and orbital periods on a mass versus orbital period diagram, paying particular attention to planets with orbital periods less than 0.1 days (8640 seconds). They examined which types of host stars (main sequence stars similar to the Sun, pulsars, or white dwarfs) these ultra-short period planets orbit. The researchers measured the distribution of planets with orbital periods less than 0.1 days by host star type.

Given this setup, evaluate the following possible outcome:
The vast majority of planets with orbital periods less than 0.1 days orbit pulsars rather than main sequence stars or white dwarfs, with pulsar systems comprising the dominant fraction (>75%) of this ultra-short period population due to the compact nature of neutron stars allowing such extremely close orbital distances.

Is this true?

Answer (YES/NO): NO